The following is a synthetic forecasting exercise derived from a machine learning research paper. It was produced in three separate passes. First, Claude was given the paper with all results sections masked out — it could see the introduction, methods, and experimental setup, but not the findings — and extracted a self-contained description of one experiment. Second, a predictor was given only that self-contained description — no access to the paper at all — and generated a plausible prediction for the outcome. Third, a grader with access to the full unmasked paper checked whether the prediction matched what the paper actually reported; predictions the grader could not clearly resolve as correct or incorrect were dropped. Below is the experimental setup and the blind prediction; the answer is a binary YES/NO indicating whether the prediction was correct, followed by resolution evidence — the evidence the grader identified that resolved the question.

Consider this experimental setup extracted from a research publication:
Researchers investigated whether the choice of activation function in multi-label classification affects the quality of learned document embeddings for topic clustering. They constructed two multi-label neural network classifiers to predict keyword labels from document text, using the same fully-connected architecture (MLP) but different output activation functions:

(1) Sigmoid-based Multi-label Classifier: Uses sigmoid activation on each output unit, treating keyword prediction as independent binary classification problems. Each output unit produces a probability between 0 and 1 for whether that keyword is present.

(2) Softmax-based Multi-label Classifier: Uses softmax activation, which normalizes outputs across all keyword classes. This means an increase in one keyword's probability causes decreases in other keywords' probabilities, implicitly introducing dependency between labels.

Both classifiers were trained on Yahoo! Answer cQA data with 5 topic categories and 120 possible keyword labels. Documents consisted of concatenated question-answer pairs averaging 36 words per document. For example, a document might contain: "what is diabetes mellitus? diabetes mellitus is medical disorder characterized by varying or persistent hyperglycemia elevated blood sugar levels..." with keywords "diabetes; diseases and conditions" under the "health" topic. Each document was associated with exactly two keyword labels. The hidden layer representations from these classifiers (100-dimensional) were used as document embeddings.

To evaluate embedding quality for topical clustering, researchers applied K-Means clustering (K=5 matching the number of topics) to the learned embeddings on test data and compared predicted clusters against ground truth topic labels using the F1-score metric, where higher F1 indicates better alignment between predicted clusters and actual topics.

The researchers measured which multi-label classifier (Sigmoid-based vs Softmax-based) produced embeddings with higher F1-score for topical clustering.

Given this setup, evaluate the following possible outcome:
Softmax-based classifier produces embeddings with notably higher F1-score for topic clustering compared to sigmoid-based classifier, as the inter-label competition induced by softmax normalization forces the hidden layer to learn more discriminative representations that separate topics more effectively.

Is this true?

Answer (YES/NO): YES